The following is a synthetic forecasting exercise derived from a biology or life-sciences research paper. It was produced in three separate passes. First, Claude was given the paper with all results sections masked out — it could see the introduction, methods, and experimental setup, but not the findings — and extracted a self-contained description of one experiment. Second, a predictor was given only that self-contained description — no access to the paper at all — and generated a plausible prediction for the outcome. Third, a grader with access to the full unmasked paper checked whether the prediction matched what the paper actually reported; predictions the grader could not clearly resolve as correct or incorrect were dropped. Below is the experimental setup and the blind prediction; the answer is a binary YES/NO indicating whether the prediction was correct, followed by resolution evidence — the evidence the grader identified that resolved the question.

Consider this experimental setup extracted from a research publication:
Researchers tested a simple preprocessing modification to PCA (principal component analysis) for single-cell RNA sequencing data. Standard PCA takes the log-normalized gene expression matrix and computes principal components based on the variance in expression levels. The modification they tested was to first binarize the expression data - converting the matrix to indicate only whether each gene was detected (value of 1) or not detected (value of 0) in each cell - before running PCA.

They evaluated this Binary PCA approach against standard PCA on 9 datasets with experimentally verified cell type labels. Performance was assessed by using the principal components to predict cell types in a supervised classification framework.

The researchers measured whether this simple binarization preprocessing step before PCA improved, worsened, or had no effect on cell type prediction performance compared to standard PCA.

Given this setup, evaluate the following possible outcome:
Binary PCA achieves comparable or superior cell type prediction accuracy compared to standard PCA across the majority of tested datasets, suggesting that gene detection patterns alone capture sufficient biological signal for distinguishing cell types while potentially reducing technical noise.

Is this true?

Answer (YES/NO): YES